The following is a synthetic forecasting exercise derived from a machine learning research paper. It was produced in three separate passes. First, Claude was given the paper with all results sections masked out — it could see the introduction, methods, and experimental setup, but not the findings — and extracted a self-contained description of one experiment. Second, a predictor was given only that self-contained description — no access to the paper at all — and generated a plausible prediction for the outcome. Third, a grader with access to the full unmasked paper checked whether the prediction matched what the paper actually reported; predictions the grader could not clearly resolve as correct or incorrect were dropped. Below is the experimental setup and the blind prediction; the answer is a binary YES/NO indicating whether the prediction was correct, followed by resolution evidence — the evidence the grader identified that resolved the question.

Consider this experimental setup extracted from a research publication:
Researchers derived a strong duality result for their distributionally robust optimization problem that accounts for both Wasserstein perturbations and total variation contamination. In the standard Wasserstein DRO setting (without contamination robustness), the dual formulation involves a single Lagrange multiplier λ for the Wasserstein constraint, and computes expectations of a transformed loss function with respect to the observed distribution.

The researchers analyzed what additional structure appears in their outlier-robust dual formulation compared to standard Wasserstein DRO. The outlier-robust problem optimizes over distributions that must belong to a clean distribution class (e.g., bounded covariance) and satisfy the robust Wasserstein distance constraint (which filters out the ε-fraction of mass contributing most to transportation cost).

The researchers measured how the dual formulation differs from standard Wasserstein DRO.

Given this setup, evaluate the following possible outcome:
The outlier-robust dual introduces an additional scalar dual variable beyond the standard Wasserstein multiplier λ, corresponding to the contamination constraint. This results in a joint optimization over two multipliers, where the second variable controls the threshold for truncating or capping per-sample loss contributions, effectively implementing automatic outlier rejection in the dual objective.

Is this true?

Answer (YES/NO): NO